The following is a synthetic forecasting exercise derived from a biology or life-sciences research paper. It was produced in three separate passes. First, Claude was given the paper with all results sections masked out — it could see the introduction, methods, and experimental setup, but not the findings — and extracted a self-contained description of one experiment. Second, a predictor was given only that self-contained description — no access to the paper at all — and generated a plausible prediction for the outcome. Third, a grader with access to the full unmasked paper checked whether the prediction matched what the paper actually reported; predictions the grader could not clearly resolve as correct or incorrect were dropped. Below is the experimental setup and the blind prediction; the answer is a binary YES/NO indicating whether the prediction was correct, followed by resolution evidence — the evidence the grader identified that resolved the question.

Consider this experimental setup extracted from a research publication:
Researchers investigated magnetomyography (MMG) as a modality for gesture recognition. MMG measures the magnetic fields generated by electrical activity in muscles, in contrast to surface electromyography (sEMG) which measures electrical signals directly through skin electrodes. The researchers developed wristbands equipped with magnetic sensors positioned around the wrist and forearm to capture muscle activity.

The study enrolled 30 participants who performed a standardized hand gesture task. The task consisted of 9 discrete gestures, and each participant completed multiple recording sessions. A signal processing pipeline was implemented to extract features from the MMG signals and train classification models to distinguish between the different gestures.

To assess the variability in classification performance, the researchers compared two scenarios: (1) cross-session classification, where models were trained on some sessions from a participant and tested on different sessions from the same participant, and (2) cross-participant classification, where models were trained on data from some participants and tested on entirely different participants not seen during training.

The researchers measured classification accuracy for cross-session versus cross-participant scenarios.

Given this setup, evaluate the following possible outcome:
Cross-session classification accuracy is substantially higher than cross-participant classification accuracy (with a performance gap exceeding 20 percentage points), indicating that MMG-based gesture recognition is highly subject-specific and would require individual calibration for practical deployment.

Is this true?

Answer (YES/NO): NO